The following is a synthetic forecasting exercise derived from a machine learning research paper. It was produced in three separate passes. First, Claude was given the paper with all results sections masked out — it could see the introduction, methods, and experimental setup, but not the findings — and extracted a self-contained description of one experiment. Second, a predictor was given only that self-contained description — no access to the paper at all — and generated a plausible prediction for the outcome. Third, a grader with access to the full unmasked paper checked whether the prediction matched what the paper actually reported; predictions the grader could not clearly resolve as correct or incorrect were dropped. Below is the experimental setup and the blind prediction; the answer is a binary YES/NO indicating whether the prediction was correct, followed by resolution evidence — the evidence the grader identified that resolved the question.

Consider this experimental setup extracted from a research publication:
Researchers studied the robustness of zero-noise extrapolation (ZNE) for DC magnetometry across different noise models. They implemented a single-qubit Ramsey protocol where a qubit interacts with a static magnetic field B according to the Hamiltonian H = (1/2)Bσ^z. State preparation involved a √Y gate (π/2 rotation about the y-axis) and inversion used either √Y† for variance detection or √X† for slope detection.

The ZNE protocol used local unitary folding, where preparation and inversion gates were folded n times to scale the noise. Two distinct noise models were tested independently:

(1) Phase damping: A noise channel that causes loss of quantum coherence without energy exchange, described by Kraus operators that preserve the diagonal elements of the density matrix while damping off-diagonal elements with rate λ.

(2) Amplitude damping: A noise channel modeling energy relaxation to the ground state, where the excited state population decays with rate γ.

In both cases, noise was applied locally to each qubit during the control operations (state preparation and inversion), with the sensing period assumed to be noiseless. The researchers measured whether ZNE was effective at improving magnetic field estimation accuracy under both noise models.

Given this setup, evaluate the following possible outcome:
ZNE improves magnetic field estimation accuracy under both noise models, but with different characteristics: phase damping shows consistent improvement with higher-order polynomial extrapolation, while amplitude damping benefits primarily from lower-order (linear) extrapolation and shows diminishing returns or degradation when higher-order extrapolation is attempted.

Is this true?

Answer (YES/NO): NO